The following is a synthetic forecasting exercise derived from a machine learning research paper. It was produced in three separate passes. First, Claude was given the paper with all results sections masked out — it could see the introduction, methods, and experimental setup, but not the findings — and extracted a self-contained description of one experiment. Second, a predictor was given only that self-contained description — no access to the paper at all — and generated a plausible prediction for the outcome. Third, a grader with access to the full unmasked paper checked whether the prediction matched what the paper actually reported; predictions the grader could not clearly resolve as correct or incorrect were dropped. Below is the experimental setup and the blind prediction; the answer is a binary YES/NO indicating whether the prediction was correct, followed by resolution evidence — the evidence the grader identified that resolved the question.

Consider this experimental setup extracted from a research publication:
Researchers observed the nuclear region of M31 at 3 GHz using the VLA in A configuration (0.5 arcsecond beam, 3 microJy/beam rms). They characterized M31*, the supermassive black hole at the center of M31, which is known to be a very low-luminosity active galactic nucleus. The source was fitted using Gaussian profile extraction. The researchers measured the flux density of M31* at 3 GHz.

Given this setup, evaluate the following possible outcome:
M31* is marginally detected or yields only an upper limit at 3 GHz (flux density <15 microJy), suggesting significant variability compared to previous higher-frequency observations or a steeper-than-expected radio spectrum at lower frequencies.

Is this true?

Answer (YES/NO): NO